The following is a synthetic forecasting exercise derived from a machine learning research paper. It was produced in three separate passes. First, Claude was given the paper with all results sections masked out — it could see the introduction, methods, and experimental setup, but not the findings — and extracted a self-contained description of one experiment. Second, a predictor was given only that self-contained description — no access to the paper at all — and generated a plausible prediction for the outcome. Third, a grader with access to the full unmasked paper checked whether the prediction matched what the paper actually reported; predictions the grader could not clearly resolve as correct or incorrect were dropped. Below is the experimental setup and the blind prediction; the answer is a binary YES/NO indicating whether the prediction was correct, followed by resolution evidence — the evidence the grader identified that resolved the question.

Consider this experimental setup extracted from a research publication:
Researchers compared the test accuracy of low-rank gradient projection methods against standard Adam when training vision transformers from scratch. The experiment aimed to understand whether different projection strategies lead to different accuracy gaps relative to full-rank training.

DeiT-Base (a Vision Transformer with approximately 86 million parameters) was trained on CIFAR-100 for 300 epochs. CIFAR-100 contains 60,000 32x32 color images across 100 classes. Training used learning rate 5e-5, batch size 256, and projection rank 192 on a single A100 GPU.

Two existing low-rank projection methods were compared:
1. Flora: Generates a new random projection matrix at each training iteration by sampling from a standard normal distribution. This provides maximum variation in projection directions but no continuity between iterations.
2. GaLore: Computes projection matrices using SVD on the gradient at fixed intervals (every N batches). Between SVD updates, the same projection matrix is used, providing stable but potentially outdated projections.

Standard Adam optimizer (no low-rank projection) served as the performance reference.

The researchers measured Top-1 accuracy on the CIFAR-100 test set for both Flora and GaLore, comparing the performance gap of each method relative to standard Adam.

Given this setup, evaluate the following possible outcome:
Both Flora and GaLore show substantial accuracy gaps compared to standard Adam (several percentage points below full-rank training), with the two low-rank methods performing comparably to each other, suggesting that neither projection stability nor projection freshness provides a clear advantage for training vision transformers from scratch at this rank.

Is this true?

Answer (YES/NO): NO